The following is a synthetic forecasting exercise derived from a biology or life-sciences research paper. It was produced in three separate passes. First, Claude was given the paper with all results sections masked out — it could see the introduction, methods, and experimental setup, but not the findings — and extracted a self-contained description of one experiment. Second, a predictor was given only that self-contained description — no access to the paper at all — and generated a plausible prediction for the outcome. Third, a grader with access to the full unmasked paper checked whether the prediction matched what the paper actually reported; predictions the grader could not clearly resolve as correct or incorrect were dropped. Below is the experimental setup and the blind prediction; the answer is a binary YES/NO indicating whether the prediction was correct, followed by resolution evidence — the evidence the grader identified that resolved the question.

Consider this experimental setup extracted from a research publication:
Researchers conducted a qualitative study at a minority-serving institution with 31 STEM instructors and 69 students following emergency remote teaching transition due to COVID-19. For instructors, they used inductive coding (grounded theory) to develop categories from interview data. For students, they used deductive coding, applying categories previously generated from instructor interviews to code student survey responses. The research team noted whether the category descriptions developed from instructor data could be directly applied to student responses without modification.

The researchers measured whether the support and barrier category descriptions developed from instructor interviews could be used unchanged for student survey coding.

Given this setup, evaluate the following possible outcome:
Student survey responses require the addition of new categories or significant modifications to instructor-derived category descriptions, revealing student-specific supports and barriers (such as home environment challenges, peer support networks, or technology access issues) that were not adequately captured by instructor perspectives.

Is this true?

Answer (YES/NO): NO